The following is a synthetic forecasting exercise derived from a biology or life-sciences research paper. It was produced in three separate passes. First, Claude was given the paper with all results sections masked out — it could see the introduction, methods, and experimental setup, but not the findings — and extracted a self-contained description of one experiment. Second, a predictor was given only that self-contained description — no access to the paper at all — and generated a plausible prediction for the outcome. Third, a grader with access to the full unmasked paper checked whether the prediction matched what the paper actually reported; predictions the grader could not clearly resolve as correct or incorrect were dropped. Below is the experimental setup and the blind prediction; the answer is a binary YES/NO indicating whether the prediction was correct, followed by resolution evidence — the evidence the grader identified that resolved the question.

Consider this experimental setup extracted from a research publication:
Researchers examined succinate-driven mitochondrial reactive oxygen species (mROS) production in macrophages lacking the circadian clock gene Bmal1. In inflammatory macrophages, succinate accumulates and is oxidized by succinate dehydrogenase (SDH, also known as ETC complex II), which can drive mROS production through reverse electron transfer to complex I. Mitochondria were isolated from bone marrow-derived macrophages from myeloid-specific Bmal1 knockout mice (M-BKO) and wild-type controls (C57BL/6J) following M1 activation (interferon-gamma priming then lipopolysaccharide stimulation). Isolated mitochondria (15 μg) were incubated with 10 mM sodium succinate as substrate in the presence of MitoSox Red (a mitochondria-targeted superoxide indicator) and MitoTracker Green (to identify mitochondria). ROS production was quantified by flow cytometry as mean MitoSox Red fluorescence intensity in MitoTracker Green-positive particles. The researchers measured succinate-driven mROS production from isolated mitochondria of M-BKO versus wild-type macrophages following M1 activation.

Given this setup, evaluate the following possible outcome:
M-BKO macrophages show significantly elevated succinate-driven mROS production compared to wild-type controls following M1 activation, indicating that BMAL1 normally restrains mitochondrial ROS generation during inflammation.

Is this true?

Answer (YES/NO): YES